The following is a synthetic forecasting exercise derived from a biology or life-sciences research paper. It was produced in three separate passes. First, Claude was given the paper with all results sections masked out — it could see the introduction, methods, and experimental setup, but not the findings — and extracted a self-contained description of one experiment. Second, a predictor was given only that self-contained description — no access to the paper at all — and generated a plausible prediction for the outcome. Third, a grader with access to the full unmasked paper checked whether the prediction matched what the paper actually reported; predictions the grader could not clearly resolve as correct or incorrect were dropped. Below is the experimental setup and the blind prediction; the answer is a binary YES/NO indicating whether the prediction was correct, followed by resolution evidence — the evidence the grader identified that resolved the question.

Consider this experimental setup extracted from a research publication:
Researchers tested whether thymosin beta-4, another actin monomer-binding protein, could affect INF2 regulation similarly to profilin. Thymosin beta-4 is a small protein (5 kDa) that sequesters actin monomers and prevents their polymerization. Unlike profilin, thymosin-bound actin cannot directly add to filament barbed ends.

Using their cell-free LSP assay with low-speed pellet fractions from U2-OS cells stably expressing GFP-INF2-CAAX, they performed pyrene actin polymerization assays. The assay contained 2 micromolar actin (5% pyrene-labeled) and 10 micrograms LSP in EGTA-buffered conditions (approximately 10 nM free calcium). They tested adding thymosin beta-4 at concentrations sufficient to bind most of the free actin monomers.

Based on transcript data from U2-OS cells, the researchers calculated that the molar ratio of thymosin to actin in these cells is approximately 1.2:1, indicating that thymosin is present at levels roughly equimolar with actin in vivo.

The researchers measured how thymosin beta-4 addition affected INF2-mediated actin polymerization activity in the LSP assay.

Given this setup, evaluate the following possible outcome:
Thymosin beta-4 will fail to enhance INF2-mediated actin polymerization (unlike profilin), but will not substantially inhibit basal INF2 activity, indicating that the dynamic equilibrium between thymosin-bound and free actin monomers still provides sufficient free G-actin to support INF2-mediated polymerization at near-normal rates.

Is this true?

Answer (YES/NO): NO